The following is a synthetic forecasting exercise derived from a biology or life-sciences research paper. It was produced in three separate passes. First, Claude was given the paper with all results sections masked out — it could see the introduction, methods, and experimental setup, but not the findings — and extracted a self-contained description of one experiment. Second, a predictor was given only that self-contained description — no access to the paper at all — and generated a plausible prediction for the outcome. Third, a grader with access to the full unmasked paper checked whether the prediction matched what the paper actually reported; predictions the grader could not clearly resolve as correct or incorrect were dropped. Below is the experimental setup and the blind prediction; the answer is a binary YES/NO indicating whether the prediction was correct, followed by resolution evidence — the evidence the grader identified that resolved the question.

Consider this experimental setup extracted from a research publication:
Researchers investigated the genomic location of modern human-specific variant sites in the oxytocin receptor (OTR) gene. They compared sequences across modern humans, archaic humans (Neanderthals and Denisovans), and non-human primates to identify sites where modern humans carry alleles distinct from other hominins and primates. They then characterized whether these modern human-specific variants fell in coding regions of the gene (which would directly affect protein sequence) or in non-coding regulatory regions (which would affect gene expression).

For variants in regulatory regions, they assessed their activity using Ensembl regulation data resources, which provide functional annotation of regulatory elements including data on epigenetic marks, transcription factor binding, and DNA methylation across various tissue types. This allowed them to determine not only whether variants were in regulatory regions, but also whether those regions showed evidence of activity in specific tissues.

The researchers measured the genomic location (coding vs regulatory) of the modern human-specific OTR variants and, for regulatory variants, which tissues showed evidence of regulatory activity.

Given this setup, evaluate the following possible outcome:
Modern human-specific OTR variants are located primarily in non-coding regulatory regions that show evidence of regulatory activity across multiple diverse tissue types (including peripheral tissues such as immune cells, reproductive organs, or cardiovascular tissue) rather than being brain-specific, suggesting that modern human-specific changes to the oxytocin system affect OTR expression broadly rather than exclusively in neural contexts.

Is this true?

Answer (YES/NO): NO